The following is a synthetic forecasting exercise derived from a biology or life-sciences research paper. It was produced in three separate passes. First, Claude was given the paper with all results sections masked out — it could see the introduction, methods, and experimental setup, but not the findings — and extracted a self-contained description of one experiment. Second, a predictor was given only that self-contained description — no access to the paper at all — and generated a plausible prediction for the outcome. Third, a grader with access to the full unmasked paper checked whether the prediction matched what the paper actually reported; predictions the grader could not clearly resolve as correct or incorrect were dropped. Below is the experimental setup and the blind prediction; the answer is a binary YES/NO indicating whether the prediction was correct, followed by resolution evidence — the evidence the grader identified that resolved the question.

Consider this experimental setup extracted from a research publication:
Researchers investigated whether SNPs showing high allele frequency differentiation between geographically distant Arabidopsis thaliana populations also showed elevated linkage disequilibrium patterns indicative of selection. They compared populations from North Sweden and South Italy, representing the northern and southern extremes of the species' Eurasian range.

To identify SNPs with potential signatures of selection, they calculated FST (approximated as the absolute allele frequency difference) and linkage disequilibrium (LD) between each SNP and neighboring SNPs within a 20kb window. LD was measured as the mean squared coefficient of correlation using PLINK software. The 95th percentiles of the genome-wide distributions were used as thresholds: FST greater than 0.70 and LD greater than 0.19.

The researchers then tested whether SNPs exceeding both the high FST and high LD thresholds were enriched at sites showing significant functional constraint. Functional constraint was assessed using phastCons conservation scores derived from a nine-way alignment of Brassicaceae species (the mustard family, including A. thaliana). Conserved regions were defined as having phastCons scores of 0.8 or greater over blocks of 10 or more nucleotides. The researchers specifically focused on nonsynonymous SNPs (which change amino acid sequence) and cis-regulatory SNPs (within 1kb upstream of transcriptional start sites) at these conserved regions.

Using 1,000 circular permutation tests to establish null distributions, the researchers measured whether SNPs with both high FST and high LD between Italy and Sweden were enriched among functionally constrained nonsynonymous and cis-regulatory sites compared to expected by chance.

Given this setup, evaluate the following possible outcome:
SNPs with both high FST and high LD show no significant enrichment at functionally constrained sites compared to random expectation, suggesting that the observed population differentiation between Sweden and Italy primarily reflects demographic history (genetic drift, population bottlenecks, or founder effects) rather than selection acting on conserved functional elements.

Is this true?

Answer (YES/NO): NO